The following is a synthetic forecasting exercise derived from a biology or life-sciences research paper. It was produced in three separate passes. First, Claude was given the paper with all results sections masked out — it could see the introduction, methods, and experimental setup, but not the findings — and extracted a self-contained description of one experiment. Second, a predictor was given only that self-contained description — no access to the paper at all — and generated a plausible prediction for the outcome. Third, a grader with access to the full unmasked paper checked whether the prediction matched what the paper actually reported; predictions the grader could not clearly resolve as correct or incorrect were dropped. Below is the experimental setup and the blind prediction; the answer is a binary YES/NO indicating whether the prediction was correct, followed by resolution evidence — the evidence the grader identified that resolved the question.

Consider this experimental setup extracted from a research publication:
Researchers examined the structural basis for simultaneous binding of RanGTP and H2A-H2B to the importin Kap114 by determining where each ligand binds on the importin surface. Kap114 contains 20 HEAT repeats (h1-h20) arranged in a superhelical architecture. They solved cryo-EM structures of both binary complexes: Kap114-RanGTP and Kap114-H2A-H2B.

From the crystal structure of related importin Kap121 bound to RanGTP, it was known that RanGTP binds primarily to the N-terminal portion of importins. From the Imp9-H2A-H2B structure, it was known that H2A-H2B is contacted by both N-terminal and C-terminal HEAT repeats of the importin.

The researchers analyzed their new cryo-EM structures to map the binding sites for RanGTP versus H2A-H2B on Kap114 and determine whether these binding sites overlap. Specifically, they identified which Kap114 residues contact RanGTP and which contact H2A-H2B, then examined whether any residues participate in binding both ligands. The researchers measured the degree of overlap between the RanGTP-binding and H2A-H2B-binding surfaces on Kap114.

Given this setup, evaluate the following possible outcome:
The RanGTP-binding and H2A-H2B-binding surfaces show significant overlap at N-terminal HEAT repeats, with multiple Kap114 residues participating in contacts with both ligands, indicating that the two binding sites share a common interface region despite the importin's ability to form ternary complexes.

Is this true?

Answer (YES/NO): NO